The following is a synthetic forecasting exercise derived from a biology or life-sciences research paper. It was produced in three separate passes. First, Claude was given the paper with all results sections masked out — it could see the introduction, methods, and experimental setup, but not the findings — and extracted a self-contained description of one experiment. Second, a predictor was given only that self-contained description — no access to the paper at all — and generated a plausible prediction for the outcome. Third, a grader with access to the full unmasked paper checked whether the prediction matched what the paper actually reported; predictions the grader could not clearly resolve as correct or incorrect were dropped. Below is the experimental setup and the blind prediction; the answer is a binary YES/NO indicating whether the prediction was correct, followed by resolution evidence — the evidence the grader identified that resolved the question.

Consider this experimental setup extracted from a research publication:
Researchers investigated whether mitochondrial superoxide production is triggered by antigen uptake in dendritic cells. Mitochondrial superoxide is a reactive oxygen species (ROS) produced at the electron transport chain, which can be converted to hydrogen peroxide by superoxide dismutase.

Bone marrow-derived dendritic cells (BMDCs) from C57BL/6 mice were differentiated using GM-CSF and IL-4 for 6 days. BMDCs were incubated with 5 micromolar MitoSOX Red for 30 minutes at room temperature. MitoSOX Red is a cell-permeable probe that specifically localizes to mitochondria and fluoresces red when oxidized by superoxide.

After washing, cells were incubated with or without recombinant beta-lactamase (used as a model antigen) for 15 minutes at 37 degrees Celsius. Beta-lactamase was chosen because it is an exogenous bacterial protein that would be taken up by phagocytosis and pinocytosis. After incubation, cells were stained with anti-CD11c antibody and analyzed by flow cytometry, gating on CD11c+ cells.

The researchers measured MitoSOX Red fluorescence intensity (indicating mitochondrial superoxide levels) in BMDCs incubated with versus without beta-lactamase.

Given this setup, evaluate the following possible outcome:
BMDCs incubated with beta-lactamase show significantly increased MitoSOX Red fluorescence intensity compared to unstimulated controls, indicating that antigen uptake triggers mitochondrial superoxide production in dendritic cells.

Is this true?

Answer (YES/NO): YES